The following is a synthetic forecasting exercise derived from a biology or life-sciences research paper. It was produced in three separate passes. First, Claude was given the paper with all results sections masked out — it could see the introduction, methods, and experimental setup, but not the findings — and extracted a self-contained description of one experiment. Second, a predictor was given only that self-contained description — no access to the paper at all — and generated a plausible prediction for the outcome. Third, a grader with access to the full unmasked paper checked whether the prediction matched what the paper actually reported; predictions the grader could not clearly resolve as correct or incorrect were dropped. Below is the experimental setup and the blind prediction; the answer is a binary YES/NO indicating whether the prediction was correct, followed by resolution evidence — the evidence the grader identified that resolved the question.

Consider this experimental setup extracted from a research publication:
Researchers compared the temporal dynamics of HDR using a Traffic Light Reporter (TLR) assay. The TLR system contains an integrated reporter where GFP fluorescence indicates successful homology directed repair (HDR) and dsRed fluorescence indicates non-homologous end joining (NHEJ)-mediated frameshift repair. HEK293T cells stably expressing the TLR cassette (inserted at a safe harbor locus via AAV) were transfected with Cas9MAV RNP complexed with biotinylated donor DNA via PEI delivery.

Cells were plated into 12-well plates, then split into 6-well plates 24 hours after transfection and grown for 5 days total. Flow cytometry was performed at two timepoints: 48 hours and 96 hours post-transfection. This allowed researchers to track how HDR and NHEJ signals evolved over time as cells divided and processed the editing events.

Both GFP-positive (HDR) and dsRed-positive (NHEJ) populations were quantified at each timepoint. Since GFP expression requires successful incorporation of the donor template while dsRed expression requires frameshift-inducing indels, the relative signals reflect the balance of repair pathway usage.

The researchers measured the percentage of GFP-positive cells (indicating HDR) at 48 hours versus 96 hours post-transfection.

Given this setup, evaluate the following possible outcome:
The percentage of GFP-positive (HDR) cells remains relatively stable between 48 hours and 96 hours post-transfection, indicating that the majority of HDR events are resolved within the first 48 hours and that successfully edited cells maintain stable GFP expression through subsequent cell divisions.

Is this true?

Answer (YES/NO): NO